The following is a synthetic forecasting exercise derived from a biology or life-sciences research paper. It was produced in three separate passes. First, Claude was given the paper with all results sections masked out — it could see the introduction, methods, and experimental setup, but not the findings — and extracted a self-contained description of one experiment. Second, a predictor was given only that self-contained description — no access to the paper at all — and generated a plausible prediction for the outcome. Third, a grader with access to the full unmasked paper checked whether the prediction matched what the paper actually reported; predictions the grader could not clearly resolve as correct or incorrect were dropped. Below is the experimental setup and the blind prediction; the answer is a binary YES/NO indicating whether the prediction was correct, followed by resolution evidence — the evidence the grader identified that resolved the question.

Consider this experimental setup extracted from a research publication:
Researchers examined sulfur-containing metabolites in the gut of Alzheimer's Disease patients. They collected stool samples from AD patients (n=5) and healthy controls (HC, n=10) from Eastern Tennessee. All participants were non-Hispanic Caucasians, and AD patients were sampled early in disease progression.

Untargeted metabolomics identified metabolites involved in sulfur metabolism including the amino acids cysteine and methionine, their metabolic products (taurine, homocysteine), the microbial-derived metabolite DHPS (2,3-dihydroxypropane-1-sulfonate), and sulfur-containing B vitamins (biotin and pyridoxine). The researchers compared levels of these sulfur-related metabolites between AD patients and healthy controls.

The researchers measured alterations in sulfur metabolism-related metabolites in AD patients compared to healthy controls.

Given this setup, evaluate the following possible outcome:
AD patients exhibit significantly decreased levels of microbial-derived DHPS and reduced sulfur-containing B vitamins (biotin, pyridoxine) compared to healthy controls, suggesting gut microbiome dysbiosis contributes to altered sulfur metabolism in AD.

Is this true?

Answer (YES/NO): NO